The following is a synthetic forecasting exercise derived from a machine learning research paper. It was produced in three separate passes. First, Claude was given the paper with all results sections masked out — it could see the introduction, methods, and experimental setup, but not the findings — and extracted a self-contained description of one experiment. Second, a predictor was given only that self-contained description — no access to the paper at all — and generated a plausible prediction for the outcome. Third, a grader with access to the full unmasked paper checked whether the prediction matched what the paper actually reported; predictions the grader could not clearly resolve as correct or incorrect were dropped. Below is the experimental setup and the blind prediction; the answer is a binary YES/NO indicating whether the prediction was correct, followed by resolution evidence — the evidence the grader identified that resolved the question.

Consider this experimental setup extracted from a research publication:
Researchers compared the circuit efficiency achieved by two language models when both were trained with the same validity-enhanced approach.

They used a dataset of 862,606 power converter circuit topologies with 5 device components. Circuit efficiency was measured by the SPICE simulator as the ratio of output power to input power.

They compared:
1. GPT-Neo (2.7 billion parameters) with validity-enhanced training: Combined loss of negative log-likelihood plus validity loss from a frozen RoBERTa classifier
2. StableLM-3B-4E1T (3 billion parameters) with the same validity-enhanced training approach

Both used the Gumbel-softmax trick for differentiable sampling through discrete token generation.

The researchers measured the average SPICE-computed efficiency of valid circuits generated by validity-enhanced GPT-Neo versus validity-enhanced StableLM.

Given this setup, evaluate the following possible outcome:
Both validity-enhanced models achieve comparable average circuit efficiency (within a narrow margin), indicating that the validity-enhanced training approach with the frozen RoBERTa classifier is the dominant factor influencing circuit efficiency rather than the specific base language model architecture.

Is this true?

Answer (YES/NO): NO